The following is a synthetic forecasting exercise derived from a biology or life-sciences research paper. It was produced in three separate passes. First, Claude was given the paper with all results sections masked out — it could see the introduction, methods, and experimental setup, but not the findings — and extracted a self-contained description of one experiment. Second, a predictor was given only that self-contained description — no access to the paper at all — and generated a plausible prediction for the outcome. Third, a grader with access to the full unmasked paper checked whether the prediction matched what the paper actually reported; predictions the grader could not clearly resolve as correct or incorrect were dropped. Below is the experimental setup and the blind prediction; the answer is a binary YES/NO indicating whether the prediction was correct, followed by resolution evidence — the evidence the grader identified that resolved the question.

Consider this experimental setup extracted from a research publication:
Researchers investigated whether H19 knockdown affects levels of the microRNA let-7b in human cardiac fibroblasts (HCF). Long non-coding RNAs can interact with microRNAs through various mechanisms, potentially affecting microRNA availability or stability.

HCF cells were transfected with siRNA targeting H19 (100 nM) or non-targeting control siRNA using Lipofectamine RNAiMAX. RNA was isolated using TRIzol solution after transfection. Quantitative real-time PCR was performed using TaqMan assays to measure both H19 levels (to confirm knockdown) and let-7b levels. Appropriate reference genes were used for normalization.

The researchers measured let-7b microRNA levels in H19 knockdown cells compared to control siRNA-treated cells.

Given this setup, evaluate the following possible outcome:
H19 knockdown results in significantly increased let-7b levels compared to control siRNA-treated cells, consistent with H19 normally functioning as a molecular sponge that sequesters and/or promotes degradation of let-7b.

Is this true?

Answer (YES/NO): YES